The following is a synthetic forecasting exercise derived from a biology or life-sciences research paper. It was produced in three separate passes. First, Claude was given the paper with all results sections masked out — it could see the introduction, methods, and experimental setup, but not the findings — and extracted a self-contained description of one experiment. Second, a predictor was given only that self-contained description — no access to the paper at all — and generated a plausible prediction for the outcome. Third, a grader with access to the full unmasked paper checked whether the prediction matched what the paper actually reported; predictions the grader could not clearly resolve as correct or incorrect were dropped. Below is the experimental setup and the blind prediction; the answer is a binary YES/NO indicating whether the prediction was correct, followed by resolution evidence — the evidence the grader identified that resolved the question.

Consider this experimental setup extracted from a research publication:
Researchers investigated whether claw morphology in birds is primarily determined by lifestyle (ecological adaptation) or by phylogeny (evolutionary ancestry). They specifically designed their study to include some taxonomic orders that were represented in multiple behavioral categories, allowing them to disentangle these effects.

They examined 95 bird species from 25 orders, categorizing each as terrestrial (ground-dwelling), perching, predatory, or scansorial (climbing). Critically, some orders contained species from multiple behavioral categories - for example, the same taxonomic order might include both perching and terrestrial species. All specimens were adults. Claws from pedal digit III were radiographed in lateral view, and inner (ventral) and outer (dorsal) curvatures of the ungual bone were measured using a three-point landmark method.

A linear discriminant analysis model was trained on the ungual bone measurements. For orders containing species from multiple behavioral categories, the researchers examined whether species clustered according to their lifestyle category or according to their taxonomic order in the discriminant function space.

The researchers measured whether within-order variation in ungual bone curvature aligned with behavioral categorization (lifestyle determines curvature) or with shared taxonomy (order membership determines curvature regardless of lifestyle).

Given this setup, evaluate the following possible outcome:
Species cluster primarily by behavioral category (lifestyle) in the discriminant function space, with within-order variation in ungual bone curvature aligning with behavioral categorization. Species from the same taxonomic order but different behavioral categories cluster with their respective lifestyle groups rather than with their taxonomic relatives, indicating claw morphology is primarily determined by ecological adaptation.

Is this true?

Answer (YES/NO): YES